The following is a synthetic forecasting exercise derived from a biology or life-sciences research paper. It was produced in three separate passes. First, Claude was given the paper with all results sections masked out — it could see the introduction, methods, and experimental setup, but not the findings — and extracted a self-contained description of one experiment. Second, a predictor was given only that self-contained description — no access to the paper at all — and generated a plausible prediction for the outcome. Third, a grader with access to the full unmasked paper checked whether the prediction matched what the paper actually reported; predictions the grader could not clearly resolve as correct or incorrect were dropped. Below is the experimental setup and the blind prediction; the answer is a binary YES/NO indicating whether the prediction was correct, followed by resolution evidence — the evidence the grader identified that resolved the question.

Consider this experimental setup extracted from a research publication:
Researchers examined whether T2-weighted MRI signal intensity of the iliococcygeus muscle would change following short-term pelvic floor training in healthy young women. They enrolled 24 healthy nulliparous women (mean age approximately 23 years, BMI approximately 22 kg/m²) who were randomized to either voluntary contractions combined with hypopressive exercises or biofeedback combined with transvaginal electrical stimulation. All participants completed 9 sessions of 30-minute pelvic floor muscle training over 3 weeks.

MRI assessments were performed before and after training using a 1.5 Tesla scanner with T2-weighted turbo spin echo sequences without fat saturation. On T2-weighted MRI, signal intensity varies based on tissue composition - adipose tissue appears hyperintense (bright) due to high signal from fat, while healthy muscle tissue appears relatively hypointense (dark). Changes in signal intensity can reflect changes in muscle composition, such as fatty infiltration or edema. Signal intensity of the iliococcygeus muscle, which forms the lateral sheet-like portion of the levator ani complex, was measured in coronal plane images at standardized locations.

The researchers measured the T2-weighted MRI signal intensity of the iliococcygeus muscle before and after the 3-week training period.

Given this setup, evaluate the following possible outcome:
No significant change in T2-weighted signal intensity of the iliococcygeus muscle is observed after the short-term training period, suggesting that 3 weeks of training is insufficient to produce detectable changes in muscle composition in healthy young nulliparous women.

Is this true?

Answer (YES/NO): YES